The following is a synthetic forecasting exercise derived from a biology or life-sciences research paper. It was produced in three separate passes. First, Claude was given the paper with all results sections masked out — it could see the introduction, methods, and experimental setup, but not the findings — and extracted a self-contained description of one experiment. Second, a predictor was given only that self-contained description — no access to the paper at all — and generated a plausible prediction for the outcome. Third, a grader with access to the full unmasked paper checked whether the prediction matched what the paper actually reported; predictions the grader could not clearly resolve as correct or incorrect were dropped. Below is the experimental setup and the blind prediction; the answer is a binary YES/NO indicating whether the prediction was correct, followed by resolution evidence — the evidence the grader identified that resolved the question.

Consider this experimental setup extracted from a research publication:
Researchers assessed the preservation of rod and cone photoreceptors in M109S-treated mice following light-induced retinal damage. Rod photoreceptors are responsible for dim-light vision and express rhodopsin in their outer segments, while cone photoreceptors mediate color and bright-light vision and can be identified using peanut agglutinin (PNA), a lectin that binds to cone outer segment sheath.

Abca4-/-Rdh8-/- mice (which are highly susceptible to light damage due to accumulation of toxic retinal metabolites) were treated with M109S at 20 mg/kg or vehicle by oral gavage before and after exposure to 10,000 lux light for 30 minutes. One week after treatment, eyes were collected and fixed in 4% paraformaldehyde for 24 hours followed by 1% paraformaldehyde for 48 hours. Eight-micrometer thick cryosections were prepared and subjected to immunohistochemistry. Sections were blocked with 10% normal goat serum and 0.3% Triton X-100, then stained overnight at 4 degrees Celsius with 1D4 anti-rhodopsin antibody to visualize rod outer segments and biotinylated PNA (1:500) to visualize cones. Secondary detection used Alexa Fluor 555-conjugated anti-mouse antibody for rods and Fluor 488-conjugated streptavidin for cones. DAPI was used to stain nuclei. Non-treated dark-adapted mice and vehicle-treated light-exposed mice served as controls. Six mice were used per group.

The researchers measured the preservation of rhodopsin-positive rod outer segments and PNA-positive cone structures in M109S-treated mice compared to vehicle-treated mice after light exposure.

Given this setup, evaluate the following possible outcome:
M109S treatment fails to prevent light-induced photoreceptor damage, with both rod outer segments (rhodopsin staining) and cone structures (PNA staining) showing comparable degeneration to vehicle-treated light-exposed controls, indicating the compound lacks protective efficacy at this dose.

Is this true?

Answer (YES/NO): NO